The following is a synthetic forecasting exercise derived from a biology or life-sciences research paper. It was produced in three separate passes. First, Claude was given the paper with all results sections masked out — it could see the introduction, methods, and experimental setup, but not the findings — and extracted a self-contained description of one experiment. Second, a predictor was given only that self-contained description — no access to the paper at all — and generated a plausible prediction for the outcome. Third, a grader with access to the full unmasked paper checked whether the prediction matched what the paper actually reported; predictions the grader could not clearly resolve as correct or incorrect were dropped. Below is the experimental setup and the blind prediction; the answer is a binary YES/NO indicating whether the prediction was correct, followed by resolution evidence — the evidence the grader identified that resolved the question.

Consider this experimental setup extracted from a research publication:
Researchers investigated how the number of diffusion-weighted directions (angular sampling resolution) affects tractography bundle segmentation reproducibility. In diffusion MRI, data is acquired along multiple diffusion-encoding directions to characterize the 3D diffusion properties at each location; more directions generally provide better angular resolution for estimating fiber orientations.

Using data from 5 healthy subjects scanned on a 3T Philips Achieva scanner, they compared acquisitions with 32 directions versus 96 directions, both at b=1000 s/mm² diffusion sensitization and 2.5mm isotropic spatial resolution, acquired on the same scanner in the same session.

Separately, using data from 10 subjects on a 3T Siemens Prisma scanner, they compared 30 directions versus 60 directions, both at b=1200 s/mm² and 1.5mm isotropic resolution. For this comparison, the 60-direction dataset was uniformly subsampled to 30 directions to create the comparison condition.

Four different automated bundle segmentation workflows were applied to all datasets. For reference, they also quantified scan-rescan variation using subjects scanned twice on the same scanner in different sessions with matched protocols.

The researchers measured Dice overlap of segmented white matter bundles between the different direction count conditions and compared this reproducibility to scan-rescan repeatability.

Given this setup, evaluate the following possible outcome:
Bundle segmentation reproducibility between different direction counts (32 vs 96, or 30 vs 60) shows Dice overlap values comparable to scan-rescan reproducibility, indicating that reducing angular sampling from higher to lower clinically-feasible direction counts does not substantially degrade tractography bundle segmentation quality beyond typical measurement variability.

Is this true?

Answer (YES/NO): YES